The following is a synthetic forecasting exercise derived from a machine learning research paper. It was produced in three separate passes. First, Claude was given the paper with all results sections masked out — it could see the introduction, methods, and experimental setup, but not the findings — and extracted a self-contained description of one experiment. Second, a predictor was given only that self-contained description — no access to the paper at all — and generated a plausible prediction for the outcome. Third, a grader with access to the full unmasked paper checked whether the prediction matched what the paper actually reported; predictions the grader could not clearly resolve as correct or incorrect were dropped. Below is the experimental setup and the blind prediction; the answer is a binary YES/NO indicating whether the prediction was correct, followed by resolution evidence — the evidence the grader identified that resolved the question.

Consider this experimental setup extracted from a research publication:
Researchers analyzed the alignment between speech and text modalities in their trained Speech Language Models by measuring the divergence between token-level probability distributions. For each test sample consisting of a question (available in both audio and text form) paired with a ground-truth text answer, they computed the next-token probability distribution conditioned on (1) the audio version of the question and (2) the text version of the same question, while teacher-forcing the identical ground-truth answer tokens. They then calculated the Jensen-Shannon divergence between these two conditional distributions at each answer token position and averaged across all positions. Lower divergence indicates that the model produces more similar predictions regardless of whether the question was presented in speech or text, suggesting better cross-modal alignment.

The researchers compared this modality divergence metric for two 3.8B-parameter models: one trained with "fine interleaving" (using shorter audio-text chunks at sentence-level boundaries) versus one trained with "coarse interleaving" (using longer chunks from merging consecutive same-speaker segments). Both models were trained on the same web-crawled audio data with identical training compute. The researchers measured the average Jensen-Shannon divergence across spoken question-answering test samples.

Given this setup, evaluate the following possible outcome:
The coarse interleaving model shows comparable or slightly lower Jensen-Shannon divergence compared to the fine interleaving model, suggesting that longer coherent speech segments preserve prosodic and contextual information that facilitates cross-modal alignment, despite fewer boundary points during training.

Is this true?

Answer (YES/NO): NO